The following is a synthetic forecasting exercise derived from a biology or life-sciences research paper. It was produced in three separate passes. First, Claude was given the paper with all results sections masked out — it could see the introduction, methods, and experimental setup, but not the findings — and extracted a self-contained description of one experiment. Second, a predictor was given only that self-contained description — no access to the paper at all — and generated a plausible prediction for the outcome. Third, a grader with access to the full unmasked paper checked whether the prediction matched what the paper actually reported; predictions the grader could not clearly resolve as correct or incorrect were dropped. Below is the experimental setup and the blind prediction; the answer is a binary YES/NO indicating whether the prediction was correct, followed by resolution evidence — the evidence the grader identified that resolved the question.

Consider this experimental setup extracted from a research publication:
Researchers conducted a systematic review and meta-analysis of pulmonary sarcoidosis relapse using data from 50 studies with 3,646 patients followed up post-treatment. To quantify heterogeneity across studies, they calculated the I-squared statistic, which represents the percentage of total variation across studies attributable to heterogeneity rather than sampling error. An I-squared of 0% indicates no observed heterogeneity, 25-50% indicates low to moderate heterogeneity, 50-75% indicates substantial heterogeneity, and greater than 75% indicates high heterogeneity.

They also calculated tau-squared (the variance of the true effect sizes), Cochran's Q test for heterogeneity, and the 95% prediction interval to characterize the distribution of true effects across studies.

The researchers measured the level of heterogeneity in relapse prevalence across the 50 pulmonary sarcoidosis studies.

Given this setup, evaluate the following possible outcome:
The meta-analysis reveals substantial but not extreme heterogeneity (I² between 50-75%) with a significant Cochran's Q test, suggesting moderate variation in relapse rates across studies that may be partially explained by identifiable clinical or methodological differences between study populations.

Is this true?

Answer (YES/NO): NO